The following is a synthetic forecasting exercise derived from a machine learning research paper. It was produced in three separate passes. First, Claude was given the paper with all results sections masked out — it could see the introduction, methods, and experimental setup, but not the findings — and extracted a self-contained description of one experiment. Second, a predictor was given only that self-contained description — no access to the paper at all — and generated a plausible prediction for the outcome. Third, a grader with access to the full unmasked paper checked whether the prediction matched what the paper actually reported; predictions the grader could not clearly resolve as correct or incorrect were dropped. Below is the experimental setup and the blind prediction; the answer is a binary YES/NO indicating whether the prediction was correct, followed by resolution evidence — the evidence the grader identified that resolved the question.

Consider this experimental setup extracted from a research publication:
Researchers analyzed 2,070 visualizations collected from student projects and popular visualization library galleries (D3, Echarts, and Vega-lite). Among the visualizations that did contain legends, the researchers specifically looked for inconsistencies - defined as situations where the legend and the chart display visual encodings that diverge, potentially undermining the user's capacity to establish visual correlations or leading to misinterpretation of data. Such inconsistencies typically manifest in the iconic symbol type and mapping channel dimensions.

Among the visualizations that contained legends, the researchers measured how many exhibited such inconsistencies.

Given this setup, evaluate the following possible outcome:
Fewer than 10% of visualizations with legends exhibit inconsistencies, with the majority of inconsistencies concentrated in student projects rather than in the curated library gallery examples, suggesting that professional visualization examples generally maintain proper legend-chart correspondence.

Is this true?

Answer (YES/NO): NO